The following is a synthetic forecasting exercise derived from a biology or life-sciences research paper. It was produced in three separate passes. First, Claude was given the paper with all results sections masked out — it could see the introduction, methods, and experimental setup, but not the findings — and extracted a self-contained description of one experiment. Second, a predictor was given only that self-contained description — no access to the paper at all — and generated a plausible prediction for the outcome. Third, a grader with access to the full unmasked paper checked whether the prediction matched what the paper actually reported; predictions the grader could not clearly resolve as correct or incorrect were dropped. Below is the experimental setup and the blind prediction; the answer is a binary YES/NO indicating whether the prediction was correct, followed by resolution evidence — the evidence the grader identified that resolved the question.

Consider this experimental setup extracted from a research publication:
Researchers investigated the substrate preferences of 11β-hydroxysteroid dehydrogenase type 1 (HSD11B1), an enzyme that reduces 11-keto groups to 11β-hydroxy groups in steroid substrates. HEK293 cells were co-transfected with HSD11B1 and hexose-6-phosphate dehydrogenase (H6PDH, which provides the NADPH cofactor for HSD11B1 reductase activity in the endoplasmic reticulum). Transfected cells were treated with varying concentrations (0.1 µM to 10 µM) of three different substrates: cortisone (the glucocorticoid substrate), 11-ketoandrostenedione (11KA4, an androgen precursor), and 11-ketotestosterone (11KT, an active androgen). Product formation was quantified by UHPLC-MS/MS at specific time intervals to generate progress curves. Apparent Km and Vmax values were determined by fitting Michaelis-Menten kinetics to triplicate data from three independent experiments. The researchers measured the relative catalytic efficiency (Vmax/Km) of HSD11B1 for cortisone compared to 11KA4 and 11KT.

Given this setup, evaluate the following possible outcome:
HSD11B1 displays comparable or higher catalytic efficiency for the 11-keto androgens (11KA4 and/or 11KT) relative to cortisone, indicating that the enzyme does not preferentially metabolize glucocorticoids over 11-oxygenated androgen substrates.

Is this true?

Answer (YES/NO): YES